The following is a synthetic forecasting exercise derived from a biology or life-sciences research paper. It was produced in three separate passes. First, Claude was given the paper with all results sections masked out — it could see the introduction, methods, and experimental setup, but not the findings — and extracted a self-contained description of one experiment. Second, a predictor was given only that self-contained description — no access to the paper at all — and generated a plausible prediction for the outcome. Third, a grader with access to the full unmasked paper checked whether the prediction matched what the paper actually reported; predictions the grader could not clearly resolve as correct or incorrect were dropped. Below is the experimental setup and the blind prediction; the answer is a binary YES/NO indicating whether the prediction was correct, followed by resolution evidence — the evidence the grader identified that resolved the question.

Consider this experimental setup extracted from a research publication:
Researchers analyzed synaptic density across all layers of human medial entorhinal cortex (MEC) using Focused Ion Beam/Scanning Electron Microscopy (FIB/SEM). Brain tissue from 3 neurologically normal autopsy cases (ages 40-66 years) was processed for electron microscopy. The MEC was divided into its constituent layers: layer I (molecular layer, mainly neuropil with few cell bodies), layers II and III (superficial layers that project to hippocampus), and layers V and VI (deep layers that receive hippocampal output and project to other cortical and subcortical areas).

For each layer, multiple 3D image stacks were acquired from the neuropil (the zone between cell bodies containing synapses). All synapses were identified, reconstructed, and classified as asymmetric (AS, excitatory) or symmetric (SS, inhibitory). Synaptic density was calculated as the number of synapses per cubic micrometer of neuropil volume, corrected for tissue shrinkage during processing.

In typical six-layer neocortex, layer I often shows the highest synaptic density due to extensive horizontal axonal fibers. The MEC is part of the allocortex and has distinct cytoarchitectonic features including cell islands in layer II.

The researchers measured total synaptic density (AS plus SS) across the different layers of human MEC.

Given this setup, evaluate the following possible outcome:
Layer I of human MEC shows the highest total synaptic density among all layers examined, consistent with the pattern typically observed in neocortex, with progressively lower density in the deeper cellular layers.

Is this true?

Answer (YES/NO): NO